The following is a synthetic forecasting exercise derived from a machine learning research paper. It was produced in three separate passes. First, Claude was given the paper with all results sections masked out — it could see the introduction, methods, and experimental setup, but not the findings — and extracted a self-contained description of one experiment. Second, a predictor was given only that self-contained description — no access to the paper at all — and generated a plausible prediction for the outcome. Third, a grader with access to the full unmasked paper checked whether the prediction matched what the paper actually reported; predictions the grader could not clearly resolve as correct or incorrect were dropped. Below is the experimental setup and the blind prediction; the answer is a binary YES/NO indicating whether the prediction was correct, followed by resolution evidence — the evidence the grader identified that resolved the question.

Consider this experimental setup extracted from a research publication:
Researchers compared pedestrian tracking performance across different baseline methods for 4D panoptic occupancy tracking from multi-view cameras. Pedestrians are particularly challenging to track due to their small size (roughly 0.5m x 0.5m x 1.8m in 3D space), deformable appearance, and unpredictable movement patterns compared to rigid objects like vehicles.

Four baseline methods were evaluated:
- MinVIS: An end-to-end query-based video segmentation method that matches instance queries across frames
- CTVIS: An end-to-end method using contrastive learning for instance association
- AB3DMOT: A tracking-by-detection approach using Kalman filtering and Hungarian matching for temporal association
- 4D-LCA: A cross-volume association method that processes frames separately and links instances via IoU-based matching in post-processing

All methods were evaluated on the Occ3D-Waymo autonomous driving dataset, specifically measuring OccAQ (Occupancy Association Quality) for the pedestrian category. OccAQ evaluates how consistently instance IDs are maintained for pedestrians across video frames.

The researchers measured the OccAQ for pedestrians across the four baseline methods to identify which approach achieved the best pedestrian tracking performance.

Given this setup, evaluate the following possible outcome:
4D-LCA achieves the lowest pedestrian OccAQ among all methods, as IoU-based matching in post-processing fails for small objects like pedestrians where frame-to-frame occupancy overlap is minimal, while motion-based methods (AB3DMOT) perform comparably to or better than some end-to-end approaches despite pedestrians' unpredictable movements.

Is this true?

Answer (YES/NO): NO